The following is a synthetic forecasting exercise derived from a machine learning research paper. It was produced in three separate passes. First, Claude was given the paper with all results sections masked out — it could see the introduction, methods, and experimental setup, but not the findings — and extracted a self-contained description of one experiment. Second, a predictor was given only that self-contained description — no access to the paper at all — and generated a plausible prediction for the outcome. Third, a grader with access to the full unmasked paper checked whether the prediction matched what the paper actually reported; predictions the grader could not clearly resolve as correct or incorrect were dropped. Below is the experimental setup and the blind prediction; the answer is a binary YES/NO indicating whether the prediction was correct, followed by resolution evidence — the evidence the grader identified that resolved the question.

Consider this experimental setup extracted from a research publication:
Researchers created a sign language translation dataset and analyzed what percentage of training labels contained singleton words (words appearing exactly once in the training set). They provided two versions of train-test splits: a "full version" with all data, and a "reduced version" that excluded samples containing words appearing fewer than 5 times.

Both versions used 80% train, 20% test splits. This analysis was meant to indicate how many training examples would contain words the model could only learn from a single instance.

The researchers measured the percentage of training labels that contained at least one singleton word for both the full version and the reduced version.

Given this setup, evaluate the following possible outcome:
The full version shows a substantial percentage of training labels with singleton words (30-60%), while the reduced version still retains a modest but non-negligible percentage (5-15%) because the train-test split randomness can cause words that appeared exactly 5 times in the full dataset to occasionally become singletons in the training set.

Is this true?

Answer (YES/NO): YES